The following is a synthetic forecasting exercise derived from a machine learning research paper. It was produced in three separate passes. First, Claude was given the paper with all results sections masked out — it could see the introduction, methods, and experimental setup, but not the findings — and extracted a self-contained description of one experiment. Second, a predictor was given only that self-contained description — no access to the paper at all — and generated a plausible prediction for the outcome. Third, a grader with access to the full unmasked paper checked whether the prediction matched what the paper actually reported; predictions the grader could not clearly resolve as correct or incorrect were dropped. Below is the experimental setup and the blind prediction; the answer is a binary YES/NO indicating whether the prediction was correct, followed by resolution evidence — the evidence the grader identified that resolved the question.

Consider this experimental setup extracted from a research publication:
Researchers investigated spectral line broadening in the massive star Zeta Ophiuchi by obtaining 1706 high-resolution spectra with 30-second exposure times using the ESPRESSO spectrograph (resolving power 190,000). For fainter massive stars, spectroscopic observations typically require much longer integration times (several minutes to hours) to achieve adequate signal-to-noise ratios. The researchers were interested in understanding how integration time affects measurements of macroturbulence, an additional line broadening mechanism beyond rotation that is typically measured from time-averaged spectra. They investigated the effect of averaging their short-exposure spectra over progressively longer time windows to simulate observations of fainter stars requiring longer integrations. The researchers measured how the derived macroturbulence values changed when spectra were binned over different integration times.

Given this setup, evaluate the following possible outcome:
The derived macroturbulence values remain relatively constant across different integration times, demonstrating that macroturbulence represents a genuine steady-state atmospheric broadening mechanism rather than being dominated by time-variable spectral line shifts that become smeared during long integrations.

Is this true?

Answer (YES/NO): NO